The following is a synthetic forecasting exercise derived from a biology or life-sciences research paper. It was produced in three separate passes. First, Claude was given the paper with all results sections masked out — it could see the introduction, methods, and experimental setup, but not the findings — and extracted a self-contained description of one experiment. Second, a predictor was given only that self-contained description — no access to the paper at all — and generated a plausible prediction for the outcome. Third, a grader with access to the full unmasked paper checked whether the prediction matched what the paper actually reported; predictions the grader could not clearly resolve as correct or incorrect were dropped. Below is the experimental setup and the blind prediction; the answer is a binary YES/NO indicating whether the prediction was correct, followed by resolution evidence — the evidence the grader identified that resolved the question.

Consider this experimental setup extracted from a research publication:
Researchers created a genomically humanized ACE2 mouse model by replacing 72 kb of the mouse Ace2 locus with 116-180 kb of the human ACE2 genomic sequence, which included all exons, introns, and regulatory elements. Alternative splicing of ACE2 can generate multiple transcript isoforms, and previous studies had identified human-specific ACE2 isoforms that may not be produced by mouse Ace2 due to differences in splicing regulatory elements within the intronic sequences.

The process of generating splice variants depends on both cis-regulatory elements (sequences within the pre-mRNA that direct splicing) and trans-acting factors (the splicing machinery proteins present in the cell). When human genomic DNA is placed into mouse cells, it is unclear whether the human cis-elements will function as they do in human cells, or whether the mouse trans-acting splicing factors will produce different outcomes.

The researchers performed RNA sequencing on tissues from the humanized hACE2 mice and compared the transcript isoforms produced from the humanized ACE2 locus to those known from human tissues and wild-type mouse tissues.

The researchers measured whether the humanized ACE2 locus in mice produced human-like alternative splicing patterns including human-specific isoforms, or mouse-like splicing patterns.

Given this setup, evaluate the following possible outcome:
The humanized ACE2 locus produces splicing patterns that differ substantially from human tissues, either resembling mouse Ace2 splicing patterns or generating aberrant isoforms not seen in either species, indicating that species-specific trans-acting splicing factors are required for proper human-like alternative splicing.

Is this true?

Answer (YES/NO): NO